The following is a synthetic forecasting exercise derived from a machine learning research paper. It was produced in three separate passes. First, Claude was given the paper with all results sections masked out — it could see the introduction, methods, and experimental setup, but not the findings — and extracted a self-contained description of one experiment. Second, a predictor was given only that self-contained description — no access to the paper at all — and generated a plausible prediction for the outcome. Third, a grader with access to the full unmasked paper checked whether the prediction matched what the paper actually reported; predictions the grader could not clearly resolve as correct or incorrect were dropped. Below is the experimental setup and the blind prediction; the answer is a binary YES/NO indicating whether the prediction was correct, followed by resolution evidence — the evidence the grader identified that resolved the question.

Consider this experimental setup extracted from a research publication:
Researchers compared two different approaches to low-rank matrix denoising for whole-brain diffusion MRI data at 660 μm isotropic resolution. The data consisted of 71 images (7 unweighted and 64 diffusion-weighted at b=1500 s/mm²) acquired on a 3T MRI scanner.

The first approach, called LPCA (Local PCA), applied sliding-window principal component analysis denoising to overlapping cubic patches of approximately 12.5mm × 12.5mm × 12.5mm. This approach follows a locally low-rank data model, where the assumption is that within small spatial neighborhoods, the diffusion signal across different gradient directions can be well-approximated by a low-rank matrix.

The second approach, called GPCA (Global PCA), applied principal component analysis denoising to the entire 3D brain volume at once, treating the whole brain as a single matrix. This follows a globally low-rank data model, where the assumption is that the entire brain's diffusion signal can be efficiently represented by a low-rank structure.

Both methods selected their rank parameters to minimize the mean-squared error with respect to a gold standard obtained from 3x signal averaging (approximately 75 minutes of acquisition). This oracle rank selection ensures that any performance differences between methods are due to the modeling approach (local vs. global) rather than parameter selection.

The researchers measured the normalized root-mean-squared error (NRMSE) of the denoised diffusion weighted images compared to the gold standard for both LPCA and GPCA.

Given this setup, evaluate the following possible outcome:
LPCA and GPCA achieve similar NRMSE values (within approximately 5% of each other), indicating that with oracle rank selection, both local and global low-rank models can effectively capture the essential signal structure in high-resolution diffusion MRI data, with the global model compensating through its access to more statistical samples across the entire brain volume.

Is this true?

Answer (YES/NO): NO